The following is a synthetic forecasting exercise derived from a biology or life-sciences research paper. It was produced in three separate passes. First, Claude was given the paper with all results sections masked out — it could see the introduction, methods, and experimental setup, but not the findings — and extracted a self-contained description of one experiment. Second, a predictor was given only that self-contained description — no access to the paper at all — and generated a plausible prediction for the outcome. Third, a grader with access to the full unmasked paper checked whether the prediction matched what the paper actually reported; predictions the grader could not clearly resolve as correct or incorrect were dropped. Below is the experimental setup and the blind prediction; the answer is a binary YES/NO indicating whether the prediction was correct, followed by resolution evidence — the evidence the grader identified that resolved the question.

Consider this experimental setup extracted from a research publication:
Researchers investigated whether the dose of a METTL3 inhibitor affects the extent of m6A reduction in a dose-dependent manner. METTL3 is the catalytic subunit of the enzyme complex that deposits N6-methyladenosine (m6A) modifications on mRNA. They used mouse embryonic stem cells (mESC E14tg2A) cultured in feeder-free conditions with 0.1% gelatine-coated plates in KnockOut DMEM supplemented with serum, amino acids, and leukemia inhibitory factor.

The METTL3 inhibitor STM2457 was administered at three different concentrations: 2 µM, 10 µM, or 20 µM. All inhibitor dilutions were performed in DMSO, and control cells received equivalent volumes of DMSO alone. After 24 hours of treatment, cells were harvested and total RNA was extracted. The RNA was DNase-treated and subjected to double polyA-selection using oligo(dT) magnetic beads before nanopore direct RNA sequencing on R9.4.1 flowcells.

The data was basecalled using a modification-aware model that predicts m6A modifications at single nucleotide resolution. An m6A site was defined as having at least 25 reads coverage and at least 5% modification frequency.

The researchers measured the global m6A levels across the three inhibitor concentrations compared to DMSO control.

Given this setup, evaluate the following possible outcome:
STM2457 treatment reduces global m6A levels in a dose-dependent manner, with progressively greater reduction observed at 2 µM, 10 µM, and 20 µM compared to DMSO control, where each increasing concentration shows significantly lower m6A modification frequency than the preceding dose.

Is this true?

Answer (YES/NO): YES